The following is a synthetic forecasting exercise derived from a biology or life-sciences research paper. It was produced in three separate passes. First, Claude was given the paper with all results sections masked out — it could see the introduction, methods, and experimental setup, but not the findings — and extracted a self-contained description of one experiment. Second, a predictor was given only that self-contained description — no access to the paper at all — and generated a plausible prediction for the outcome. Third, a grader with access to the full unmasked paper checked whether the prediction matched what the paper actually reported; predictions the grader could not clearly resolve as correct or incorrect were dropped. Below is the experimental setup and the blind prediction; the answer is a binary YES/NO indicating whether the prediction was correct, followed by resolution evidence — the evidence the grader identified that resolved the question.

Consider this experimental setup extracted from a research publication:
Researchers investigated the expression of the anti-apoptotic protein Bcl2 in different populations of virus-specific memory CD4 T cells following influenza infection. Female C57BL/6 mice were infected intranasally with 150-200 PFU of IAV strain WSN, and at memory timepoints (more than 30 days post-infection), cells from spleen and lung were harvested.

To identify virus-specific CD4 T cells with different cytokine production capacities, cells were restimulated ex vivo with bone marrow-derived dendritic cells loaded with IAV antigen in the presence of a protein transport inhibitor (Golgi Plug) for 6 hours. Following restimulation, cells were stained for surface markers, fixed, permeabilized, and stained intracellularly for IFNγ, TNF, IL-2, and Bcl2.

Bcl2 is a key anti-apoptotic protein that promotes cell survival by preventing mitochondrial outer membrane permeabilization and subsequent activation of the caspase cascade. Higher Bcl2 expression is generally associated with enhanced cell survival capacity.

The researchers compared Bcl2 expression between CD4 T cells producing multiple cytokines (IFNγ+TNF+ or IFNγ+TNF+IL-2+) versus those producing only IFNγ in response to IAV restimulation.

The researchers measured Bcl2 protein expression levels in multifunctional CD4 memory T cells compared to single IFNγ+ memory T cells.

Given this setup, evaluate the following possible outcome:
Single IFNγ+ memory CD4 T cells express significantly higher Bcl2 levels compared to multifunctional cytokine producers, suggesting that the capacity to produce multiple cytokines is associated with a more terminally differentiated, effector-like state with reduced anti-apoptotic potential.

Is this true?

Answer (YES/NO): NO